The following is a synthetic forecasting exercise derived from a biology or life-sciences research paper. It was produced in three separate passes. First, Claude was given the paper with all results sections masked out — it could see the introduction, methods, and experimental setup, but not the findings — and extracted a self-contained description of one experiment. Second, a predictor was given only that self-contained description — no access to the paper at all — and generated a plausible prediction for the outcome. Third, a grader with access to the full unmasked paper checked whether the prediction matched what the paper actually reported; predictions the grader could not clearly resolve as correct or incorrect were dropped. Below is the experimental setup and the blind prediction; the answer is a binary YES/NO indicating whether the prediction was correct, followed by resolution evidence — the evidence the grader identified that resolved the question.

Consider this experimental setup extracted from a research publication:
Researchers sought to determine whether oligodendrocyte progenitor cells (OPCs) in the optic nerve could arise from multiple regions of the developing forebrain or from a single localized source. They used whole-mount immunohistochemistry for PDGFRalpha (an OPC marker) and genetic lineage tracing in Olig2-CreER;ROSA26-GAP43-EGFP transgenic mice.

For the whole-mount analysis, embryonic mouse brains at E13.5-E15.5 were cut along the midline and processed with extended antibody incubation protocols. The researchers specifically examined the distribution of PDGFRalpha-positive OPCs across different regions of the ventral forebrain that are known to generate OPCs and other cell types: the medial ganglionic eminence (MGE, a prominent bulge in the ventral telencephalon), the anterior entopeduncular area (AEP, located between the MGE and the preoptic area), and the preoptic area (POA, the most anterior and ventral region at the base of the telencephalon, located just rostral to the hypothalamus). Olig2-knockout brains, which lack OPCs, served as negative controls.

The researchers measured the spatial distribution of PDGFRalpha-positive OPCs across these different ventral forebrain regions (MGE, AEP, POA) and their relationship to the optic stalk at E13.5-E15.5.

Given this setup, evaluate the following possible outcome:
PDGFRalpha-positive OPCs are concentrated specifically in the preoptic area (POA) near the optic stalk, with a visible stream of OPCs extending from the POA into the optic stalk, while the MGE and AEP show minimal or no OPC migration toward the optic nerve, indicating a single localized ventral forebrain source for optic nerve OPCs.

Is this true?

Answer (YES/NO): NO